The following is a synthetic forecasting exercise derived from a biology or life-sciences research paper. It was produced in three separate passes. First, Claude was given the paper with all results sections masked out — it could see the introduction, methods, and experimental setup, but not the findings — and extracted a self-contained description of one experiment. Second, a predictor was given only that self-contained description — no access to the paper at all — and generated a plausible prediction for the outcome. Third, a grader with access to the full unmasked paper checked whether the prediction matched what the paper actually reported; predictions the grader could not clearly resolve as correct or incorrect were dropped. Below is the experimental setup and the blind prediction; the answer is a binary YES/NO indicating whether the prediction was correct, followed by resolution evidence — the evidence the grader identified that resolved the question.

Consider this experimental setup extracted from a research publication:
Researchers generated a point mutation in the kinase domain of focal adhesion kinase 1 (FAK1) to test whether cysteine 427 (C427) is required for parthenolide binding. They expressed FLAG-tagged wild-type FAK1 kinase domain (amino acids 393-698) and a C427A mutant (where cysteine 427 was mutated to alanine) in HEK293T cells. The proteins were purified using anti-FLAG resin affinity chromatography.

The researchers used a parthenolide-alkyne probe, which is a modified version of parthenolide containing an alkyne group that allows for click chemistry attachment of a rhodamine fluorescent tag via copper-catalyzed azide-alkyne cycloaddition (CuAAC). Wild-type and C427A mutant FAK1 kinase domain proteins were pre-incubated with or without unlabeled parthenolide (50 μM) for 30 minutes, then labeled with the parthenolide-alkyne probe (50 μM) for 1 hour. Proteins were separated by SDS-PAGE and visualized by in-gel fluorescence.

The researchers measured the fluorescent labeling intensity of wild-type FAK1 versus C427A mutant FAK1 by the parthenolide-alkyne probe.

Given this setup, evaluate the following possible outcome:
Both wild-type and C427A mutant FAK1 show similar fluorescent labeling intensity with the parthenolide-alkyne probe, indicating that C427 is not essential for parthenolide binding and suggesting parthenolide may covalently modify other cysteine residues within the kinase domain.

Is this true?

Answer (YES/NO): NO